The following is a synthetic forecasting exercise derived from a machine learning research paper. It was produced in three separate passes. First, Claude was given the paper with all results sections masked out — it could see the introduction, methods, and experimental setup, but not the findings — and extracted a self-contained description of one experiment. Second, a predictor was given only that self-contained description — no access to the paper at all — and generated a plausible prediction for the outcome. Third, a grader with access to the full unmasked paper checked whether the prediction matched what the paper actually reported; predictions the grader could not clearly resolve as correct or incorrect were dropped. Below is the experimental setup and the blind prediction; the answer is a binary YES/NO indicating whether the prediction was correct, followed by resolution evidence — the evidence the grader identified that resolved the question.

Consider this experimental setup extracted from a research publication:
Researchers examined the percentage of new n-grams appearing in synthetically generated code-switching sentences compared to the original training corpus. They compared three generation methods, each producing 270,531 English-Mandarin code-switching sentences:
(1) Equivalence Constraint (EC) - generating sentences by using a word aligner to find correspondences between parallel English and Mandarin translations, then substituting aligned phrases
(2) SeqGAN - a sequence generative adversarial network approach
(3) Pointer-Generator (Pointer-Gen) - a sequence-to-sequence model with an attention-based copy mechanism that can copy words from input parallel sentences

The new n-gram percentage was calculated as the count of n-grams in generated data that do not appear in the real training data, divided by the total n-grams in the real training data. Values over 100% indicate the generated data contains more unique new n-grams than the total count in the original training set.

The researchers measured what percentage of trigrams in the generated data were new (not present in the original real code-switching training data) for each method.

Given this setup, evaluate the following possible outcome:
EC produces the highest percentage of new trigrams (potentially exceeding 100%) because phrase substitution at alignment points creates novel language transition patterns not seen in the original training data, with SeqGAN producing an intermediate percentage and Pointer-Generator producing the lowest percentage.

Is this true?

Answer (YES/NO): NO